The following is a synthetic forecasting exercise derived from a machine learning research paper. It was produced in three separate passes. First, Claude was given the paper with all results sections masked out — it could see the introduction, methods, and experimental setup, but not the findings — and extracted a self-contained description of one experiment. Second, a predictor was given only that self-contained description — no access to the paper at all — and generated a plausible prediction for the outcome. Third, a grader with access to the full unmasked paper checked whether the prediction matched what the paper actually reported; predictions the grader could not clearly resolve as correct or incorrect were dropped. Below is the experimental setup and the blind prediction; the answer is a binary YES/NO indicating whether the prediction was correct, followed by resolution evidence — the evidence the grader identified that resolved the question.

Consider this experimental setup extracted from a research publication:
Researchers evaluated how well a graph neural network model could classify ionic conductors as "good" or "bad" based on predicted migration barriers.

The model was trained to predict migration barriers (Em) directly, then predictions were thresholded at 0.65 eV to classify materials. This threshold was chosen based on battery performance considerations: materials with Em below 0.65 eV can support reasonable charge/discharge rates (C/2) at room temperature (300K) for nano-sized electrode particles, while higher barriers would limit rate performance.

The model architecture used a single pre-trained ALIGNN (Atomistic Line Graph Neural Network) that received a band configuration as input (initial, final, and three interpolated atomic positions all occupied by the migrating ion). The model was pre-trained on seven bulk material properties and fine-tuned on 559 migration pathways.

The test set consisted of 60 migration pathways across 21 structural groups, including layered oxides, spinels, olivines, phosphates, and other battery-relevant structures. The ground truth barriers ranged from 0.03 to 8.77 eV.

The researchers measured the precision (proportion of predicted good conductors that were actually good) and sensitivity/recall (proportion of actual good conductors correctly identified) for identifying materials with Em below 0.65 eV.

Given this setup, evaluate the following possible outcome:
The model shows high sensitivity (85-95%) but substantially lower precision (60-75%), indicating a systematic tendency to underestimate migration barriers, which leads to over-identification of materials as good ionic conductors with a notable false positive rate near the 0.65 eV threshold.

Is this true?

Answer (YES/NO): NO